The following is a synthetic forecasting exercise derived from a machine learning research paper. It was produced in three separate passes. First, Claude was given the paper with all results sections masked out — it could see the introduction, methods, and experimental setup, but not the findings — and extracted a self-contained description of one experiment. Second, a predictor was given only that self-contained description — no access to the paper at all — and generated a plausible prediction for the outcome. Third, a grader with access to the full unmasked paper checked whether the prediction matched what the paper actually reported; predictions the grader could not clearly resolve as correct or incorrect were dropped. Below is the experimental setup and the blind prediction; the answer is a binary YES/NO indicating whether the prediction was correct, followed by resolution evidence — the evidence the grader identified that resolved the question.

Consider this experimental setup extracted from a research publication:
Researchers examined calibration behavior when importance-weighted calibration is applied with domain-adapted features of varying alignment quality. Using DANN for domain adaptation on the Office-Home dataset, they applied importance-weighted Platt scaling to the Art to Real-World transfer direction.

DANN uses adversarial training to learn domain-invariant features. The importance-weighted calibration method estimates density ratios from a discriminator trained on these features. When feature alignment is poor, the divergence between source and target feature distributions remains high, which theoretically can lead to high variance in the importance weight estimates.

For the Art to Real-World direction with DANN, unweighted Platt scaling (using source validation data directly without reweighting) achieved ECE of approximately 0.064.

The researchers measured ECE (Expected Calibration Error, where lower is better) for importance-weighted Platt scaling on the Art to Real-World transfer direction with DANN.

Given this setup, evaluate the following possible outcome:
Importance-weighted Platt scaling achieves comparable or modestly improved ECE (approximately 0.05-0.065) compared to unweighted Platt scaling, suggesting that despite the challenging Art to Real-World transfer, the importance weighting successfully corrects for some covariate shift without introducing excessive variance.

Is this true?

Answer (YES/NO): NO